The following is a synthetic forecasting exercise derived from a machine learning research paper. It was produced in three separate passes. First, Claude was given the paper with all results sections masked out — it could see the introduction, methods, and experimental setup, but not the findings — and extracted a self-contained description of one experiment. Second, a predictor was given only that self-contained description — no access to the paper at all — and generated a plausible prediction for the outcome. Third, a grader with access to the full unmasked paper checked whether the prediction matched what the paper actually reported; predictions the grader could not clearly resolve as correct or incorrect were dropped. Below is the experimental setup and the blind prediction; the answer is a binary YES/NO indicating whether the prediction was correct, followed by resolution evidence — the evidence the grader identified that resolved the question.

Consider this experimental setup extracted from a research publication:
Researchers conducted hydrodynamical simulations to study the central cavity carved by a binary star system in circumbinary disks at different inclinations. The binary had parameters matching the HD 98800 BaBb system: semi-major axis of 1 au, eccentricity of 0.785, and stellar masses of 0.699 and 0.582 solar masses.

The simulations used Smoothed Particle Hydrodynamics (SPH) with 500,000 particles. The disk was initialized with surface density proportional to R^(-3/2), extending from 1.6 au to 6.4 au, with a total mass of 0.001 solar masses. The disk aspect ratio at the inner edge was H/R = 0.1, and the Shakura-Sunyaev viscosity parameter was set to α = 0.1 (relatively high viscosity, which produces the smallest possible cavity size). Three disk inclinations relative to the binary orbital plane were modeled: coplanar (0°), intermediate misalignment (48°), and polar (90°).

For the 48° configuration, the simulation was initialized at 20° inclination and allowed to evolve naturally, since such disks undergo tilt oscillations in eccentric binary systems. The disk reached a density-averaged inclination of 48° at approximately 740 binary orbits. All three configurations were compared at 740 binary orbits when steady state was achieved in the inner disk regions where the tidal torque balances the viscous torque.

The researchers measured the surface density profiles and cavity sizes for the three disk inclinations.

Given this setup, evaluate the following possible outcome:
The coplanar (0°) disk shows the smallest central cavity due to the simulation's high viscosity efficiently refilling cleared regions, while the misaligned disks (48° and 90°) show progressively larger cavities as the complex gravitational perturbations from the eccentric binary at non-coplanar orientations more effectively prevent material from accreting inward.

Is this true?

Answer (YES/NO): NO